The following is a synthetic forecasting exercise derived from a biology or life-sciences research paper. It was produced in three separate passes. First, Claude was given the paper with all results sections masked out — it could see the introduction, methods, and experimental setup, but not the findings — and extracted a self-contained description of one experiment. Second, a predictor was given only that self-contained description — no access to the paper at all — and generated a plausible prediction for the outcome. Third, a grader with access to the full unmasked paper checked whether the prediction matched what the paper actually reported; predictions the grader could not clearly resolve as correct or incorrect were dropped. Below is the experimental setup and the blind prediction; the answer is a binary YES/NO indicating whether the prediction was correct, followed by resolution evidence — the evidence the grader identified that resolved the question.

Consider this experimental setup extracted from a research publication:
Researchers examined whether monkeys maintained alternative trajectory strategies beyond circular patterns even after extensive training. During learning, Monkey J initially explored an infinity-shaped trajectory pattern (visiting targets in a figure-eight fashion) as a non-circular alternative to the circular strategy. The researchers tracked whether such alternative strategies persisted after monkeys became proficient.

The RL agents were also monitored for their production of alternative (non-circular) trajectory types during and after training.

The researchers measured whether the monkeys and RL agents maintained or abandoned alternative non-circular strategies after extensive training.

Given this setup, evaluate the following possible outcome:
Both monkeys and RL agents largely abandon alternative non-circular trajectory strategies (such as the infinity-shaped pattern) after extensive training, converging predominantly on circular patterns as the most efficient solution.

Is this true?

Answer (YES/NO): NO